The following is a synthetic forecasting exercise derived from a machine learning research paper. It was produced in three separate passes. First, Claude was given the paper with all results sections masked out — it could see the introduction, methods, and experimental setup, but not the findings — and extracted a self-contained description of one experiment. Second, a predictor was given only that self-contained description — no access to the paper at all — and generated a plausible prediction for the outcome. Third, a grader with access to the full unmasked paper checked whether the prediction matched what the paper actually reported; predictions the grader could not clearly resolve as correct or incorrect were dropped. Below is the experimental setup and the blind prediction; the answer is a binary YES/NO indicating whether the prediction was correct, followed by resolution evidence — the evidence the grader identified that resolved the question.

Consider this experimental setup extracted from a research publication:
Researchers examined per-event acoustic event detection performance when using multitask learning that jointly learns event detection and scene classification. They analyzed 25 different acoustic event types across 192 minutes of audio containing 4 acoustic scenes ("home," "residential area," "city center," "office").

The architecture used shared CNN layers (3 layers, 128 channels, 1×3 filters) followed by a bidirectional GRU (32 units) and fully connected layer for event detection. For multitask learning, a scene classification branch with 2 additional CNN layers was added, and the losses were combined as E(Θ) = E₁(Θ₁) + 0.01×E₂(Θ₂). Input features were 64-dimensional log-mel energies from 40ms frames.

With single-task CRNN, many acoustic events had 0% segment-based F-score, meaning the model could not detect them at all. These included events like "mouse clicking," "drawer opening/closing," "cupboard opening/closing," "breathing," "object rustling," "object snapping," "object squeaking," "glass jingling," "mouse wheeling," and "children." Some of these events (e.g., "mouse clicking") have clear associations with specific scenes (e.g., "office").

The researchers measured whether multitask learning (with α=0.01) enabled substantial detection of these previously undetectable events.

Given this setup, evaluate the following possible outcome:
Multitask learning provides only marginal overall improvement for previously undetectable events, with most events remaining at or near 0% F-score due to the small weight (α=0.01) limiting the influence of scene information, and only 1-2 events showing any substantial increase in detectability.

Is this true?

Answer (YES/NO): NO